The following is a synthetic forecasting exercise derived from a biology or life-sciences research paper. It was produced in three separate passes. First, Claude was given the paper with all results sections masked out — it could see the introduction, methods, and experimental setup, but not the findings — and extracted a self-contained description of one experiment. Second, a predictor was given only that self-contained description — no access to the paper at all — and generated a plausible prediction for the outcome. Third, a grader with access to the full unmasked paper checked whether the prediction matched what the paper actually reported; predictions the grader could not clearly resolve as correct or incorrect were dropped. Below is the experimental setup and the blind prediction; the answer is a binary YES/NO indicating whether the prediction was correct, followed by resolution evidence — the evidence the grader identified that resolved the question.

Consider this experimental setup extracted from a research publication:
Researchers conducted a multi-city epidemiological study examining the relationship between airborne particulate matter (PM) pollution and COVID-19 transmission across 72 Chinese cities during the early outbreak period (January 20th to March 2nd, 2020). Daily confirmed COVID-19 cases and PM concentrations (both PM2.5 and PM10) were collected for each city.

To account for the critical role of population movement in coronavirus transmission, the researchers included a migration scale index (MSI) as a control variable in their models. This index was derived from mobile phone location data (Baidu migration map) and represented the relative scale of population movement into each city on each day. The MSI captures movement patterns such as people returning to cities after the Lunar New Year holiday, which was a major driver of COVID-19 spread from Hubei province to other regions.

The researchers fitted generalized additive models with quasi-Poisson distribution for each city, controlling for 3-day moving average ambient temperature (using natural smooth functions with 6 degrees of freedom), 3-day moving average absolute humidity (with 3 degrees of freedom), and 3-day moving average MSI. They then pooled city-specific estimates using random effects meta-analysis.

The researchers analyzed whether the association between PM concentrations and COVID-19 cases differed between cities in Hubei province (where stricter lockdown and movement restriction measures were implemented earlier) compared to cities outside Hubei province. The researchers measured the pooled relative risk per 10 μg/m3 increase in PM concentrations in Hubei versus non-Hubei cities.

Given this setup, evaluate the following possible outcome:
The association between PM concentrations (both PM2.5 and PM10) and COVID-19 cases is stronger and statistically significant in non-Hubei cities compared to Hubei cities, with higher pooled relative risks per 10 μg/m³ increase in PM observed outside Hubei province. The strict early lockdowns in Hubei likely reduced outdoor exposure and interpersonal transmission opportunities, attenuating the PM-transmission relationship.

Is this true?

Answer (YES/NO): NO